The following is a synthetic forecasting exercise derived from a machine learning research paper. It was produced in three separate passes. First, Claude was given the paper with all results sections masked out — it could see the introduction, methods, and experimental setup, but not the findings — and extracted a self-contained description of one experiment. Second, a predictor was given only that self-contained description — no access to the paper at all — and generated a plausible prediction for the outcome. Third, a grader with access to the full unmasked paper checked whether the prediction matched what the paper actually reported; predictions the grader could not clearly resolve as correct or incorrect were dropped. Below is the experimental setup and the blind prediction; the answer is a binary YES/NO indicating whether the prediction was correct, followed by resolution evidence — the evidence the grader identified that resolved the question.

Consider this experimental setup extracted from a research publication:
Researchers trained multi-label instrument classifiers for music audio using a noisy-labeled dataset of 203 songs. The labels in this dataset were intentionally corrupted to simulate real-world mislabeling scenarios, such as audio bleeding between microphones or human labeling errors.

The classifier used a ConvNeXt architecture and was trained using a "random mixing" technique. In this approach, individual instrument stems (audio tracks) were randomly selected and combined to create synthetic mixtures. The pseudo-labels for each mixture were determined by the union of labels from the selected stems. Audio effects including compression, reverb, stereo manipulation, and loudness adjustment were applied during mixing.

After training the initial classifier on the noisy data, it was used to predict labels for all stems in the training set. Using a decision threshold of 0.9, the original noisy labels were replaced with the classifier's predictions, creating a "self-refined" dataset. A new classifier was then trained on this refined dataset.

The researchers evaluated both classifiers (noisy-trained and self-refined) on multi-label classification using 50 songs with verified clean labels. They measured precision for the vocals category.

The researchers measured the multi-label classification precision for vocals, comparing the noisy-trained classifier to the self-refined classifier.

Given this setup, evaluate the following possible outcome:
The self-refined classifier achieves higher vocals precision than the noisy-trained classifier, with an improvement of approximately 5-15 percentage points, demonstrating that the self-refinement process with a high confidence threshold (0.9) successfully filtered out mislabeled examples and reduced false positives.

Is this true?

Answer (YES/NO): YES